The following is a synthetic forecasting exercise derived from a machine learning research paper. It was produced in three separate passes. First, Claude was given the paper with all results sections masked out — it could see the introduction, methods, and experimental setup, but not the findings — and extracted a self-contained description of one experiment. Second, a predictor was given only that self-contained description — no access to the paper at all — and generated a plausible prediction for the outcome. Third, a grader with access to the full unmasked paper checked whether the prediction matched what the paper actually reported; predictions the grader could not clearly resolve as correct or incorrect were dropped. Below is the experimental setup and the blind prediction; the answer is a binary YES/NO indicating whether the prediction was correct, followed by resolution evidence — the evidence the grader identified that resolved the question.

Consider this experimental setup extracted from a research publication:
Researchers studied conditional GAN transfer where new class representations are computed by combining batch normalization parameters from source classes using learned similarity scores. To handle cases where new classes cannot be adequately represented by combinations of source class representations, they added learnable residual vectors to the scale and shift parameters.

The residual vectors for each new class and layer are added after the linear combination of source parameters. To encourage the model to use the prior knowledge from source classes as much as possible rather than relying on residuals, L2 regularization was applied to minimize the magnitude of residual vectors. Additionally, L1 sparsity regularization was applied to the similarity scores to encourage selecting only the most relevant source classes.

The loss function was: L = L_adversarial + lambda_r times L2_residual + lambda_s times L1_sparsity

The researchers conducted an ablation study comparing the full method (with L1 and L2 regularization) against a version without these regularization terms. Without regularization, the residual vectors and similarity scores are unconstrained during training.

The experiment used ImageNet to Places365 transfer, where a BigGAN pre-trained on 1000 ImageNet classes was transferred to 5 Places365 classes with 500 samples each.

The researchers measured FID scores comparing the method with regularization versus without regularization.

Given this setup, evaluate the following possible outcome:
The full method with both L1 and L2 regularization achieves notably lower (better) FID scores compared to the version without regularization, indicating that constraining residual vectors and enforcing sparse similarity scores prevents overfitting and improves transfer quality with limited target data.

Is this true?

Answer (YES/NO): YES